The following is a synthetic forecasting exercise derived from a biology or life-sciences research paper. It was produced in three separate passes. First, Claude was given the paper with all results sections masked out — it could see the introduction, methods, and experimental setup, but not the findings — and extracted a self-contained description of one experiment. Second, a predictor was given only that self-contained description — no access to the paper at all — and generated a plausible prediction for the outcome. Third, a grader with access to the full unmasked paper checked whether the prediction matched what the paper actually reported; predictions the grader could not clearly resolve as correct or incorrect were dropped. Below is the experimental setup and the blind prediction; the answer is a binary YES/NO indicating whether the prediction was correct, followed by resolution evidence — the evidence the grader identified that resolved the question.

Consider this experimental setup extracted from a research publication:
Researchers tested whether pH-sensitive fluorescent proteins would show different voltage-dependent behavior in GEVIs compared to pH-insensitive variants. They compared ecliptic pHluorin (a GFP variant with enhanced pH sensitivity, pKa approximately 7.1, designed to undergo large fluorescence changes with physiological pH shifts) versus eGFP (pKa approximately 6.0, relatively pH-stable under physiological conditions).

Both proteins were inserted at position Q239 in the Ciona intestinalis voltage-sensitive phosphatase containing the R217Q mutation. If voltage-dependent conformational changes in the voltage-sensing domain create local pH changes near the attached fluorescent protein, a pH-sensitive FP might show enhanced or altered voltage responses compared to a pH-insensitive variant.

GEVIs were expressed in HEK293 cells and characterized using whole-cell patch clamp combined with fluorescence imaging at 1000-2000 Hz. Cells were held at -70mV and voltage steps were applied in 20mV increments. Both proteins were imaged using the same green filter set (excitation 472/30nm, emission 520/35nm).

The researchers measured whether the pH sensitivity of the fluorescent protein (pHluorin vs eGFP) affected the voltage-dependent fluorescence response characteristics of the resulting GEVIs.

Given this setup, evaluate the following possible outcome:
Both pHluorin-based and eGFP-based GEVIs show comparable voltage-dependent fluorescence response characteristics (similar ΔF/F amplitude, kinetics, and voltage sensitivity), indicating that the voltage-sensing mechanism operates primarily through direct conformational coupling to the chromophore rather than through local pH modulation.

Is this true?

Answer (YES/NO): NO